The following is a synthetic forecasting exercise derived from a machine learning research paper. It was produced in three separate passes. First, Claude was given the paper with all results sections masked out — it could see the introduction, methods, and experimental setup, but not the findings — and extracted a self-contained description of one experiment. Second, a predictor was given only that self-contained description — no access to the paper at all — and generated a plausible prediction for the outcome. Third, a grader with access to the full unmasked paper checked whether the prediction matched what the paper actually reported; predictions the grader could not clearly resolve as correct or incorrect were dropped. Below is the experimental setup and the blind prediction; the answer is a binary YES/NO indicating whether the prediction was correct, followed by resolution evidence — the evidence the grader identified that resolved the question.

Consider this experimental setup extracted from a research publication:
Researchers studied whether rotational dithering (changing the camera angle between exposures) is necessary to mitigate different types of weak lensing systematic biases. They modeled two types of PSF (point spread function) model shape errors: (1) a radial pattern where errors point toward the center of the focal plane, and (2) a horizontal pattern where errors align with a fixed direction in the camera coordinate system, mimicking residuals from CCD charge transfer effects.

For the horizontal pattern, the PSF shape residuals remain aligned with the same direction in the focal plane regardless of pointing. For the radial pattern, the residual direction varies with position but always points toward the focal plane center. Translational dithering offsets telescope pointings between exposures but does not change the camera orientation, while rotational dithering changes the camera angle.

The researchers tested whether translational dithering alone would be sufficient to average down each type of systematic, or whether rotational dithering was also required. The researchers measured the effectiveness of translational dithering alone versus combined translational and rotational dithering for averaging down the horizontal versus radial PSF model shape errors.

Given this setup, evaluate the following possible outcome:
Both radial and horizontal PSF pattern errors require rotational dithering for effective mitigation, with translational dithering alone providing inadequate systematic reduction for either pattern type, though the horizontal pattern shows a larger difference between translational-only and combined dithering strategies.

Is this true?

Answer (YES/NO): NO